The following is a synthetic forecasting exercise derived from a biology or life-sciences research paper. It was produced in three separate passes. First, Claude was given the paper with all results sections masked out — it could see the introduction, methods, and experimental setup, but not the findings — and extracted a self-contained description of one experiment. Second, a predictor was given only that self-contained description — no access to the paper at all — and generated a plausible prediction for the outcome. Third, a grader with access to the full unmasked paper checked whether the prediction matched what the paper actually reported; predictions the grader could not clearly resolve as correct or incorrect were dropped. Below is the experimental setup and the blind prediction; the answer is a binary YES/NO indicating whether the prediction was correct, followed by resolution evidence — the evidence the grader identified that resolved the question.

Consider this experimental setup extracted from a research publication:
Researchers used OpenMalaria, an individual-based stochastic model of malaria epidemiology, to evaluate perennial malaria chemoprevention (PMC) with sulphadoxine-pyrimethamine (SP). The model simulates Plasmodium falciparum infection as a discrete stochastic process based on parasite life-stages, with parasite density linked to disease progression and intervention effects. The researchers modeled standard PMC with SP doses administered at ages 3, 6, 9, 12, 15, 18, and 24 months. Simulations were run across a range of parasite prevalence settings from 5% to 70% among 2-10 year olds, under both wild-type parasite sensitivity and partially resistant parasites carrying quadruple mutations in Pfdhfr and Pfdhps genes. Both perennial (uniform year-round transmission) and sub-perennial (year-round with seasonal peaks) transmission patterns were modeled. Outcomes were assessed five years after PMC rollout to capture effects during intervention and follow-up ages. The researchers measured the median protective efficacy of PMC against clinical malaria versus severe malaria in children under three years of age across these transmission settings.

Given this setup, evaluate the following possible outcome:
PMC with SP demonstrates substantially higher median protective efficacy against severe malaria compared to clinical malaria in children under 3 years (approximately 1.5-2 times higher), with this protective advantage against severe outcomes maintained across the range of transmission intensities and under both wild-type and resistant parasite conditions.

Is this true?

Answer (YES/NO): NO